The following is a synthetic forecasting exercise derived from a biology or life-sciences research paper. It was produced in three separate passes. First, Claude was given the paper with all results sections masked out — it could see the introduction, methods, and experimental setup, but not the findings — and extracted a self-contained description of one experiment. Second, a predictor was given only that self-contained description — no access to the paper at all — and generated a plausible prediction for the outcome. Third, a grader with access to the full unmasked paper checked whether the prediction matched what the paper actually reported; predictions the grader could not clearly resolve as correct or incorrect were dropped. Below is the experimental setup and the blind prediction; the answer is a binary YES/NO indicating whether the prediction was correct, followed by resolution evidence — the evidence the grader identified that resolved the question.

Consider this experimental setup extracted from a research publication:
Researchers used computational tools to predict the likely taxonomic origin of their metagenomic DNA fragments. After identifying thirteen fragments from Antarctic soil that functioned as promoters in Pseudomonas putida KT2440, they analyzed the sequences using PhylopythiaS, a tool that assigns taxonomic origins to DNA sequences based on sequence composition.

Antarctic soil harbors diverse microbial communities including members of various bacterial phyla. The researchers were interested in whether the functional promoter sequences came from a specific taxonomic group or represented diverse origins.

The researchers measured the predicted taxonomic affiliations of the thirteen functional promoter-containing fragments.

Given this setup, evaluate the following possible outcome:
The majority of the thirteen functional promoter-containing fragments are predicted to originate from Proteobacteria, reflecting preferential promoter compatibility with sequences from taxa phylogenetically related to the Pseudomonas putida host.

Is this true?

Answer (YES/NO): NO